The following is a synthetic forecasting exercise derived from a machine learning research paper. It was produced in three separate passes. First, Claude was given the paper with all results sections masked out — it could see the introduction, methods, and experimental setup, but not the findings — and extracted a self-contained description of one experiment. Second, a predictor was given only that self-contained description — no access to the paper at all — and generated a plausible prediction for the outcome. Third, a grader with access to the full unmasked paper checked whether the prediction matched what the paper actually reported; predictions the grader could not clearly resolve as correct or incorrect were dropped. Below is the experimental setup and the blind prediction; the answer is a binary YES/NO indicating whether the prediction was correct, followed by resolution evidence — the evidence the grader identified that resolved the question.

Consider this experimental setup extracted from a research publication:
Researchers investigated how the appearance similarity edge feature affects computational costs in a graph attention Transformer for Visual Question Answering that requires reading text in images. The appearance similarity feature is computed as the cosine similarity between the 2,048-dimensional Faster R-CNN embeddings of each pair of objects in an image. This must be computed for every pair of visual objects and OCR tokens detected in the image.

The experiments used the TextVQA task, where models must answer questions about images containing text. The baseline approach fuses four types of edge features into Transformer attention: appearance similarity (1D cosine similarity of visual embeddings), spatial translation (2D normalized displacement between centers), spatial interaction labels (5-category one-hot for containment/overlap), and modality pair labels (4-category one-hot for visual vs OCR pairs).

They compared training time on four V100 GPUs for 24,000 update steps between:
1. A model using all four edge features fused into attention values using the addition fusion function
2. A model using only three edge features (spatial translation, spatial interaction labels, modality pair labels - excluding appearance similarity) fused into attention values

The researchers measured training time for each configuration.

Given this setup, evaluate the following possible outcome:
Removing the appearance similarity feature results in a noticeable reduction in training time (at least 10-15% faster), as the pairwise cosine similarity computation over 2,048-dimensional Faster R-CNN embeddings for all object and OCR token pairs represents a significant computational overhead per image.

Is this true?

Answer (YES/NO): YES